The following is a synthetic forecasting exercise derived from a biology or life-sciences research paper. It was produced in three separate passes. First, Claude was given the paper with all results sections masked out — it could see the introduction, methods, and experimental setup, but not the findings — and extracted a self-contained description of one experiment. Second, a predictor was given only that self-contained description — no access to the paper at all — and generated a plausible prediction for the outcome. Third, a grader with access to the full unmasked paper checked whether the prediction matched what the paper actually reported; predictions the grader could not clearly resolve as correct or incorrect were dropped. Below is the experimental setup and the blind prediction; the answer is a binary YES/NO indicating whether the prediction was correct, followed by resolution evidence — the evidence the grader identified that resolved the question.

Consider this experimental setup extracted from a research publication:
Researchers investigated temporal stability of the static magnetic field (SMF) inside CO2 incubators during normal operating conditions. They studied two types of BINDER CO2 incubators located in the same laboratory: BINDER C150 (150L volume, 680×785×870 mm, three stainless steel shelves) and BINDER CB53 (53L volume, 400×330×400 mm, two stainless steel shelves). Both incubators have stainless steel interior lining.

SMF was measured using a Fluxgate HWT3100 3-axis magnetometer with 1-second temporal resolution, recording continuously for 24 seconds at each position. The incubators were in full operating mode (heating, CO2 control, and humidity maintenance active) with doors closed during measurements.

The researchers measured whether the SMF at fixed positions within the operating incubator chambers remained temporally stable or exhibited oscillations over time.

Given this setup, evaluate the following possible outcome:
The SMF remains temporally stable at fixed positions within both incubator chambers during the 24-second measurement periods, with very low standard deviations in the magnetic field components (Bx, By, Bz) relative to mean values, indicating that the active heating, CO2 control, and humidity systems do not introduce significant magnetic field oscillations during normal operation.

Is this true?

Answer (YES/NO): NO